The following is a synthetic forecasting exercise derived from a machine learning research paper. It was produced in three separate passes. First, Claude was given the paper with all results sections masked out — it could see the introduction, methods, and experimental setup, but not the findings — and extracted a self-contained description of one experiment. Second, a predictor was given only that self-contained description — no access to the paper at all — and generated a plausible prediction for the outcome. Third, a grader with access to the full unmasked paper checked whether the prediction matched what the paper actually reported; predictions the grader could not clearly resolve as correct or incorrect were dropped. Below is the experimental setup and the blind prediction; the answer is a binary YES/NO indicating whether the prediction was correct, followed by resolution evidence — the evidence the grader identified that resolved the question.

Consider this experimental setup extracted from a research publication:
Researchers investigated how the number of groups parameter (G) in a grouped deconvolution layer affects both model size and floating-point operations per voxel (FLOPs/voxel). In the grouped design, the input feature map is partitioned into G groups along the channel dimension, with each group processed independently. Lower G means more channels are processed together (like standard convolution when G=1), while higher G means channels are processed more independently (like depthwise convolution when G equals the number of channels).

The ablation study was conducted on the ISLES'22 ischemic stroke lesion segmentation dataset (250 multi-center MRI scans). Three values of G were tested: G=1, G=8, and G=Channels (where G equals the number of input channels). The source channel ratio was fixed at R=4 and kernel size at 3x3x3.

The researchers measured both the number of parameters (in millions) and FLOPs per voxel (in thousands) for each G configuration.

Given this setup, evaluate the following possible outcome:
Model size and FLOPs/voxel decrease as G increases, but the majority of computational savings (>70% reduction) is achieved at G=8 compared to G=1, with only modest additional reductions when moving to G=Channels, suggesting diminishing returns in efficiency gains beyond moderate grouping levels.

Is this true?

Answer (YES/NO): NO